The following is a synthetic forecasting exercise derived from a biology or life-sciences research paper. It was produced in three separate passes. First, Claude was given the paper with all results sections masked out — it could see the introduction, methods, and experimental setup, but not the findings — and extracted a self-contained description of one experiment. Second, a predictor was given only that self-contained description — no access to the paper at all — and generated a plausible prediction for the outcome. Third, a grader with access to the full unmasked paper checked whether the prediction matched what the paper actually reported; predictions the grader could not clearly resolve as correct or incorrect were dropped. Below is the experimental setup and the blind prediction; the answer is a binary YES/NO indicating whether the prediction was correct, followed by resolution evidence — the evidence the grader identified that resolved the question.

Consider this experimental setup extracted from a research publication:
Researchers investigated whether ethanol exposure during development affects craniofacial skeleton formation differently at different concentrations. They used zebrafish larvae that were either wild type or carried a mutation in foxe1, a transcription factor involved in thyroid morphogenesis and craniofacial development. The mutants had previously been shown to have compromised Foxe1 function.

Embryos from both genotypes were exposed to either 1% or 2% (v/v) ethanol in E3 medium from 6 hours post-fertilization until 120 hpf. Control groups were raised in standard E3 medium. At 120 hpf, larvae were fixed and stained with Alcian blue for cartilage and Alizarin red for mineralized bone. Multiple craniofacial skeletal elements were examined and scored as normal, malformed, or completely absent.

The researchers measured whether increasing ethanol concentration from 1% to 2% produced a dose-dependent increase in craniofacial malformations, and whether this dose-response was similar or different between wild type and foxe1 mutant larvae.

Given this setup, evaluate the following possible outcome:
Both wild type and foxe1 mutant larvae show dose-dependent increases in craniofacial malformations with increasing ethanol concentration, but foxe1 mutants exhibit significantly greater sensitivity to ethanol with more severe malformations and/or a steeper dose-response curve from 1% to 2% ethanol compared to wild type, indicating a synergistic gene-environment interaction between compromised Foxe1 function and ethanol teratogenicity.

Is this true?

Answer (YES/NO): YES